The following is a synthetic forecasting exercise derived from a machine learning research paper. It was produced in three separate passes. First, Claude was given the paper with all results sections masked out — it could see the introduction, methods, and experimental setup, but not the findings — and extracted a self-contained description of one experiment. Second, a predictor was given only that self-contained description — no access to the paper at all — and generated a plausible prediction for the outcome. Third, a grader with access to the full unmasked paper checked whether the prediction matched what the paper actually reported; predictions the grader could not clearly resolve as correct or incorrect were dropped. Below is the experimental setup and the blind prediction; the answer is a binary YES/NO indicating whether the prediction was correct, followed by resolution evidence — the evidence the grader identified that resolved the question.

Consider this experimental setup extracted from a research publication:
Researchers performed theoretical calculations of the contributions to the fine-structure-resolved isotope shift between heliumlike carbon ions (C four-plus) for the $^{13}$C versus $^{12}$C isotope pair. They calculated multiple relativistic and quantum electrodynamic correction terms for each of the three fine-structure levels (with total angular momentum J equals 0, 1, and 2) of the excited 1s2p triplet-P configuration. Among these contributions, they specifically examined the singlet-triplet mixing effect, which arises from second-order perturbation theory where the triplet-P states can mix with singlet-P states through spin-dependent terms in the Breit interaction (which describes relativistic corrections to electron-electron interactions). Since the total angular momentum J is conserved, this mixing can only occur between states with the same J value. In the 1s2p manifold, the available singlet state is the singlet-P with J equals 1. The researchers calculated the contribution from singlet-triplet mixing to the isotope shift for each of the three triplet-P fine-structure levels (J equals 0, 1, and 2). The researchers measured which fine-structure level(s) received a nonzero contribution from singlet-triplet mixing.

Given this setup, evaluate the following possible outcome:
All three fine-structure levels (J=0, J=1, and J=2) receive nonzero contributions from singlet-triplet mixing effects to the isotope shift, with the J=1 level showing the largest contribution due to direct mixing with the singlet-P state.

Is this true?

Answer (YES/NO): NO